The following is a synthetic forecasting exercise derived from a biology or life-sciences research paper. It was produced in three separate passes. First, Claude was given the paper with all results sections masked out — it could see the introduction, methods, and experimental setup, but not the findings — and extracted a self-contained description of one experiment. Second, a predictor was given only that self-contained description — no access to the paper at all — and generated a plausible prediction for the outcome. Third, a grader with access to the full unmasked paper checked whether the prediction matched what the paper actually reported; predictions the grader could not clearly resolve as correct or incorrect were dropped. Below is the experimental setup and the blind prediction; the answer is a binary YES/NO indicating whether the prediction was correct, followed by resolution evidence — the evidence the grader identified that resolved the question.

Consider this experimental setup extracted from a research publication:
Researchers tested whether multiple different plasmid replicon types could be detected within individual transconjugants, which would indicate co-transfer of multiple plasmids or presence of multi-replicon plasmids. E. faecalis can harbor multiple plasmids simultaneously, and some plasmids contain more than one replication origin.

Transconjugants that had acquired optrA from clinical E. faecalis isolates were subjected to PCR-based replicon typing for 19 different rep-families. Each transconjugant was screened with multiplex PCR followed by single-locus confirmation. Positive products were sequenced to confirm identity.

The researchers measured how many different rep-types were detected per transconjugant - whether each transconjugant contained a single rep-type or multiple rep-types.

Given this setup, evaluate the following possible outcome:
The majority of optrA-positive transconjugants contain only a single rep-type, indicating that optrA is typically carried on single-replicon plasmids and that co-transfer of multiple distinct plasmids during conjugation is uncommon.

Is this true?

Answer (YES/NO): NO